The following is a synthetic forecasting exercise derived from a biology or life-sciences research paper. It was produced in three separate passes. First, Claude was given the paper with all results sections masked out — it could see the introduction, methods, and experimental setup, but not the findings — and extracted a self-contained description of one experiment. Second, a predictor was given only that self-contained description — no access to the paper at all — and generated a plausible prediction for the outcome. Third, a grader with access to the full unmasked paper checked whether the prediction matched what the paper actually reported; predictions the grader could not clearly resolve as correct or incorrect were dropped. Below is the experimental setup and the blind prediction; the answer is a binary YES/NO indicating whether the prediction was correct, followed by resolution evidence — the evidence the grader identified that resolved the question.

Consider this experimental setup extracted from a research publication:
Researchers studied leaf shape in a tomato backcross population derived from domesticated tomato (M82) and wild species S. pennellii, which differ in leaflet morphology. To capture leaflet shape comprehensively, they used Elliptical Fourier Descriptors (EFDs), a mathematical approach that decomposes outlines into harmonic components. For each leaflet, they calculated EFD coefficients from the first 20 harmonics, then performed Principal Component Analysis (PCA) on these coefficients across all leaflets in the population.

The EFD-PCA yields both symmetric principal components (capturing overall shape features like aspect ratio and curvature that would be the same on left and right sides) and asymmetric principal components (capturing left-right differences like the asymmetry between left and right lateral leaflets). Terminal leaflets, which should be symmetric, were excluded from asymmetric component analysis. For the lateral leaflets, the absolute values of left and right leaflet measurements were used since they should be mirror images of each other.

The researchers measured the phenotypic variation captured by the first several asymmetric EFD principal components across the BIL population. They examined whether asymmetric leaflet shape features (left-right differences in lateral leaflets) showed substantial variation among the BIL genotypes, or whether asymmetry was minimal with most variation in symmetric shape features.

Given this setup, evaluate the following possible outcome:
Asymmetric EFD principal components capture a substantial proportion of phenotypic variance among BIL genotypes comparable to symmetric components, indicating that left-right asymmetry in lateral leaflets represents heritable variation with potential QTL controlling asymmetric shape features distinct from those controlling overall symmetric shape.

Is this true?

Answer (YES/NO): NO